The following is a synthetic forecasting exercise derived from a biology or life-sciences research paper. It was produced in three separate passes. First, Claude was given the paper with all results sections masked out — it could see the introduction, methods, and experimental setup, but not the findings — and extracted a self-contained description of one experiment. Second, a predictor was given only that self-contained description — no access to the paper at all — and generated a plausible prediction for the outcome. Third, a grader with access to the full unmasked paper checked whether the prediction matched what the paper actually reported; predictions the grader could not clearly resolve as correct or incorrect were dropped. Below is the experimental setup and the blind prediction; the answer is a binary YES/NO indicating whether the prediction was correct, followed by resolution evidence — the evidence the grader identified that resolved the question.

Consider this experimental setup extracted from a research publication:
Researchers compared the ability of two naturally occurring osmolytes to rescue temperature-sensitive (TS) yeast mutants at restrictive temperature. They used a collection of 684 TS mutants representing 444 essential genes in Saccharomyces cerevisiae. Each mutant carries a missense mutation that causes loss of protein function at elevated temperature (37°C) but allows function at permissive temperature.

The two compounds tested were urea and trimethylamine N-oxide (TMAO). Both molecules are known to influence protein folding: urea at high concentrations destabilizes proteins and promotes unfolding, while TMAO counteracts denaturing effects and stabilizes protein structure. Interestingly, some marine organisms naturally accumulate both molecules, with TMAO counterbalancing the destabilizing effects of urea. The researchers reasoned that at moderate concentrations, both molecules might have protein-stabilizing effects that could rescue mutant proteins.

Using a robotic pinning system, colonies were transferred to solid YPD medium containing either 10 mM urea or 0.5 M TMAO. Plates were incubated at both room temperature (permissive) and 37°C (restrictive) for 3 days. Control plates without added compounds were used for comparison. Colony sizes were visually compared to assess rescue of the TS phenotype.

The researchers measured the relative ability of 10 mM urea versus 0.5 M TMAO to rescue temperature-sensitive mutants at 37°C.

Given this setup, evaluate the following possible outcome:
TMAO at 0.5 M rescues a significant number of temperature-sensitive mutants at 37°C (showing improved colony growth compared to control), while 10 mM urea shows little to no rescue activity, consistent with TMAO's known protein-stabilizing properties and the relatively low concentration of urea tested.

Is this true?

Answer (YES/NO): YES